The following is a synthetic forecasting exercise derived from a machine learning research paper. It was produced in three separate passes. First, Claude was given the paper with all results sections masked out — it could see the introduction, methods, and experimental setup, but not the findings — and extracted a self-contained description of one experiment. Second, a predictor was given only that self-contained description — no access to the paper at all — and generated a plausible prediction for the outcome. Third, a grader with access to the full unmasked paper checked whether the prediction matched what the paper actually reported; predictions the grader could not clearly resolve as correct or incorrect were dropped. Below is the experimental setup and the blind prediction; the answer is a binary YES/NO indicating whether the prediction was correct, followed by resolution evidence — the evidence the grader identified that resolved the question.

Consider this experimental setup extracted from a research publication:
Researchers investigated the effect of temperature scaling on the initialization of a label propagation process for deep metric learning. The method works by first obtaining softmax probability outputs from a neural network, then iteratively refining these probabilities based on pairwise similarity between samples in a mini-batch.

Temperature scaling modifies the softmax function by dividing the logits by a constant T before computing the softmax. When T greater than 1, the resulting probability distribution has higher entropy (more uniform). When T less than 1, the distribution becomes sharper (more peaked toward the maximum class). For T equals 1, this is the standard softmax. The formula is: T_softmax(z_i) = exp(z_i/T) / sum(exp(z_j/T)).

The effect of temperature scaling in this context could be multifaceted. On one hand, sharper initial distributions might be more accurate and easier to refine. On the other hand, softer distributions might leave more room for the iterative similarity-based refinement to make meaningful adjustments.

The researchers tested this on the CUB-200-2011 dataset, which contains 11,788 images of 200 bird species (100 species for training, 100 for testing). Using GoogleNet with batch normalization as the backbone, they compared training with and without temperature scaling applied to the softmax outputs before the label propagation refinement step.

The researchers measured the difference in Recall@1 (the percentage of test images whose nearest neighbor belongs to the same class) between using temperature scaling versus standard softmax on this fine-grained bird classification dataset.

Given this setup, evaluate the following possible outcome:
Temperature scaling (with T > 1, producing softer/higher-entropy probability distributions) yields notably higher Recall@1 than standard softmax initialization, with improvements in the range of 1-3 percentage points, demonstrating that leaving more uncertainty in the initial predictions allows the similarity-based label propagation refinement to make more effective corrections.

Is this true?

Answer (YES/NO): NO